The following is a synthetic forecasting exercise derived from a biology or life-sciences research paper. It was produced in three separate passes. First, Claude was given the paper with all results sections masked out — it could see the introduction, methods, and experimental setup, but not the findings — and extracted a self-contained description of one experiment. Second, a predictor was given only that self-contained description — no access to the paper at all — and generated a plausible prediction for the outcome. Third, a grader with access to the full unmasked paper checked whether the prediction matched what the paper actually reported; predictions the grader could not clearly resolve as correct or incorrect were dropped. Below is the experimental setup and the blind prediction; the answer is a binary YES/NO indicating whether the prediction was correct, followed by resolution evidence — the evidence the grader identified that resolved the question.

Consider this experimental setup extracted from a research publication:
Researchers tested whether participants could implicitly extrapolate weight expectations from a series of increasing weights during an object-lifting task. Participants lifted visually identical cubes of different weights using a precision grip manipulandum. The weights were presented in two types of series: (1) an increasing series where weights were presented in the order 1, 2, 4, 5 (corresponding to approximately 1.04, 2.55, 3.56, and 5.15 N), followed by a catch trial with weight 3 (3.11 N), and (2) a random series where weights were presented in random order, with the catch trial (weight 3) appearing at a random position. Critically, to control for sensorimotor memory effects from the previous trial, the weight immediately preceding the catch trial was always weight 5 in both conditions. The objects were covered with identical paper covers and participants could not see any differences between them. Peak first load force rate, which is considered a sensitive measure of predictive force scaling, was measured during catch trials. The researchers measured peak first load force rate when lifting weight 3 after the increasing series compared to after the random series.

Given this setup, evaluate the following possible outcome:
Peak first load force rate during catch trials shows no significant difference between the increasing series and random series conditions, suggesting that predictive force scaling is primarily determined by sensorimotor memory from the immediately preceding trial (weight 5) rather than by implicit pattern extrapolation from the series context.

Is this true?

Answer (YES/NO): YES